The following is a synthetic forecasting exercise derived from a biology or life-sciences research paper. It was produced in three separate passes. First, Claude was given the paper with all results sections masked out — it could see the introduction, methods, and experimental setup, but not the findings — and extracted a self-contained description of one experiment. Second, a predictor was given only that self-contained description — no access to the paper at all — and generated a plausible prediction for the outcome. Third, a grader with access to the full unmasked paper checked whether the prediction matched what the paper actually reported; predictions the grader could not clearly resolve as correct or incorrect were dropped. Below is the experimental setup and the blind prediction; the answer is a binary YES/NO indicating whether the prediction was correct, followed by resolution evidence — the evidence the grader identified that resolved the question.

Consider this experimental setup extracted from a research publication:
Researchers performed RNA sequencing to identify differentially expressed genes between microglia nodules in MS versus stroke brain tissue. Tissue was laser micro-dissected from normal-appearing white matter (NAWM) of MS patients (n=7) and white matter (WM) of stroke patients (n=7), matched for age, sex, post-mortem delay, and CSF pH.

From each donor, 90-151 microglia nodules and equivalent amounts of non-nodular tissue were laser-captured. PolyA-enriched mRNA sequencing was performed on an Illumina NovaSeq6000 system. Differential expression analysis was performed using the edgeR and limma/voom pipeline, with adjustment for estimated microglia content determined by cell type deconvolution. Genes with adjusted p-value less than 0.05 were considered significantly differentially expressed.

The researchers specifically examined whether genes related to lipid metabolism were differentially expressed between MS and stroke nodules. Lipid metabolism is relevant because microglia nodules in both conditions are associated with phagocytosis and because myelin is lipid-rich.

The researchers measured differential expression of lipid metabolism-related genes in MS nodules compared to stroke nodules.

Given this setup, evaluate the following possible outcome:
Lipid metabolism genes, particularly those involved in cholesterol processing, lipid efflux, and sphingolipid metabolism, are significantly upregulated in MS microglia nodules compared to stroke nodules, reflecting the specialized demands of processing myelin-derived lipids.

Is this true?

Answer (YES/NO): NO